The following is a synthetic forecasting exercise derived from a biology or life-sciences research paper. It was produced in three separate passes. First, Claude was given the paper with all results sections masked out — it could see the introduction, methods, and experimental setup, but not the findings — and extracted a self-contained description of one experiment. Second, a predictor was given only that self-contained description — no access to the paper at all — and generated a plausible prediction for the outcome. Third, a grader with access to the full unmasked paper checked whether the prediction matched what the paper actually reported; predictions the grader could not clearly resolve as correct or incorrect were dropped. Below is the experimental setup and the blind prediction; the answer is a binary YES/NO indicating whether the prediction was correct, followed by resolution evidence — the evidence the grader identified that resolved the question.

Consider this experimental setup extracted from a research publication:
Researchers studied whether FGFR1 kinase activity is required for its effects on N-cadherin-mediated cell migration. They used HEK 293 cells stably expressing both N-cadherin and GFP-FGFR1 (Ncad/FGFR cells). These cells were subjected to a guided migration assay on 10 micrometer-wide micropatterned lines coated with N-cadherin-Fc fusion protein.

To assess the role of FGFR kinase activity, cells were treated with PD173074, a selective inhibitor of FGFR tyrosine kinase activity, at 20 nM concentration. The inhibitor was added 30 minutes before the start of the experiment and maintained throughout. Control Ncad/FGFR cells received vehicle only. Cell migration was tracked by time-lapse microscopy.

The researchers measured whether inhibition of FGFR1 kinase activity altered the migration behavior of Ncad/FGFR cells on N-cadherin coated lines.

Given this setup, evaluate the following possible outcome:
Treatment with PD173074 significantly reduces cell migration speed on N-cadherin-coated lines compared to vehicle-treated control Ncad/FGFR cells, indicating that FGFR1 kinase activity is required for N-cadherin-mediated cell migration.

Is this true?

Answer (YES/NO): NO